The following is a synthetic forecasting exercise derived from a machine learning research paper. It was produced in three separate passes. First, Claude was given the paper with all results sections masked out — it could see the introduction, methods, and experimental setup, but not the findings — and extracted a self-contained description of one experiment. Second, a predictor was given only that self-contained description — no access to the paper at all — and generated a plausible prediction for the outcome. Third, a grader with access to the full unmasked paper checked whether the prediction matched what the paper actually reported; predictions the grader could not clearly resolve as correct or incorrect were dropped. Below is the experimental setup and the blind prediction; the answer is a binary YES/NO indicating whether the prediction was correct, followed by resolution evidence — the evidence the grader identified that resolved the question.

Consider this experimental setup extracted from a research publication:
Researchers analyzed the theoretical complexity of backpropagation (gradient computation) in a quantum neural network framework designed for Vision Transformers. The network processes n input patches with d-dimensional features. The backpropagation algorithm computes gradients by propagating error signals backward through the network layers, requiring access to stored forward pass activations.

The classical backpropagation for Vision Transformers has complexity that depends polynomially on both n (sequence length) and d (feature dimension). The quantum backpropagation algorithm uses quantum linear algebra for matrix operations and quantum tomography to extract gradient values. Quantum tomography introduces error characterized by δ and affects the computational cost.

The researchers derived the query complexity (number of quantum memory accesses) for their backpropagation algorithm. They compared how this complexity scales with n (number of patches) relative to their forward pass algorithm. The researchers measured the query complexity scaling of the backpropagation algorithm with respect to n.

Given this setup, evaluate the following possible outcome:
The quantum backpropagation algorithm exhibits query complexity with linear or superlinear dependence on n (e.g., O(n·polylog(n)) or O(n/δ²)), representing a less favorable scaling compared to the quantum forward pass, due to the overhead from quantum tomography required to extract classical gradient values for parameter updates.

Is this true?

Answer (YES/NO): NO